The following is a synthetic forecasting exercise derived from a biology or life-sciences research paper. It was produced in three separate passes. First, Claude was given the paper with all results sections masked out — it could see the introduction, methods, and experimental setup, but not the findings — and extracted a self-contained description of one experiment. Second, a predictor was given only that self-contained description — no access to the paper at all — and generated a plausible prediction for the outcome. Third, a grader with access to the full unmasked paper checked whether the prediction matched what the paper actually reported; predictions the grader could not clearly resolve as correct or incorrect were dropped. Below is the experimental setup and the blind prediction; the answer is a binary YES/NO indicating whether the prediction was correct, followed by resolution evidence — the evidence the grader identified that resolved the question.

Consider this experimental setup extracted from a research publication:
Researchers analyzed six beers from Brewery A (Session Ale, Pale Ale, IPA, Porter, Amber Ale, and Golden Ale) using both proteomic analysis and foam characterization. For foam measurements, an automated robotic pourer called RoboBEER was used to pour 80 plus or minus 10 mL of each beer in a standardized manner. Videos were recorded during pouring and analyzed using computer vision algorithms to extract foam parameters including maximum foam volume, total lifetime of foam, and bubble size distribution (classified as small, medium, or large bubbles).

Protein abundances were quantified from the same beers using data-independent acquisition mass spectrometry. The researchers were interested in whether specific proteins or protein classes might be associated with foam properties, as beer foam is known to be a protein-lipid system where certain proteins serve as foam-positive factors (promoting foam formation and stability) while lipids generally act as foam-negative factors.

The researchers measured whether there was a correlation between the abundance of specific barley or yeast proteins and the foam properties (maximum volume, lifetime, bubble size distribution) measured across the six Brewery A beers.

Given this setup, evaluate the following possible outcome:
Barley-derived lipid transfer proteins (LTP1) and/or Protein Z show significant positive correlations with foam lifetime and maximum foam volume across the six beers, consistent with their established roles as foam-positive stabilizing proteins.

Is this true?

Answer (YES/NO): NO